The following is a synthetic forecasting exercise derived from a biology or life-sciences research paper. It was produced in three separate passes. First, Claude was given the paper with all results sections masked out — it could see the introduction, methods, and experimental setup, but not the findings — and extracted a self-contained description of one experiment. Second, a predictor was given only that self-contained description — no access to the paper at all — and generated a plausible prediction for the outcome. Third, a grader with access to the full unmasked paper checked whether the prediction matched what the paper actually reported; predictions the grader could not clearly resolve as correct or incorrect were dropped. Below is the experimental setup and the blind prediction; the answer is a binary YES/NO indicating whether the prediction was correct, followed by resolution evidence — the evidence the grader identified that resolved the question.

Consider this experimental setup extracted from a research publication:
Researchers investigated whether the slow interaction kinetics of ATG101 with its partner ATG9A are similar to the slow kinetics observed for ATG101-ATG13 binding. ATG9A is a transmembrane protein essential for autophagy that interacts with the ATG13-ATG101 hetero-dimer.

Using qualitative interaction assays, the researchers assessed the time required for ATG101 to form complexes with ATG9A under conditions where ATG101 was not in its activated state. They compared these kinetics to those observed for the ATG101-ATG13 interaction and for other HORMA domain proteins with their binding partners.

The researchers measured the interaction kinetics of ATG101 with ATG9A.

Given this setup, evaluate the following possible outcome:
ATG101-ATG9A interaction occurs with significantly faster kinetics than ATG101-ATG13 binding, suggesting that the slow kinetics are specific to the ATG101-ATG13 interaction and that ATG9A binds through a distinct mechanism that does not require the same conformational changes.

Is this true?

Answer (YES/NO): NO